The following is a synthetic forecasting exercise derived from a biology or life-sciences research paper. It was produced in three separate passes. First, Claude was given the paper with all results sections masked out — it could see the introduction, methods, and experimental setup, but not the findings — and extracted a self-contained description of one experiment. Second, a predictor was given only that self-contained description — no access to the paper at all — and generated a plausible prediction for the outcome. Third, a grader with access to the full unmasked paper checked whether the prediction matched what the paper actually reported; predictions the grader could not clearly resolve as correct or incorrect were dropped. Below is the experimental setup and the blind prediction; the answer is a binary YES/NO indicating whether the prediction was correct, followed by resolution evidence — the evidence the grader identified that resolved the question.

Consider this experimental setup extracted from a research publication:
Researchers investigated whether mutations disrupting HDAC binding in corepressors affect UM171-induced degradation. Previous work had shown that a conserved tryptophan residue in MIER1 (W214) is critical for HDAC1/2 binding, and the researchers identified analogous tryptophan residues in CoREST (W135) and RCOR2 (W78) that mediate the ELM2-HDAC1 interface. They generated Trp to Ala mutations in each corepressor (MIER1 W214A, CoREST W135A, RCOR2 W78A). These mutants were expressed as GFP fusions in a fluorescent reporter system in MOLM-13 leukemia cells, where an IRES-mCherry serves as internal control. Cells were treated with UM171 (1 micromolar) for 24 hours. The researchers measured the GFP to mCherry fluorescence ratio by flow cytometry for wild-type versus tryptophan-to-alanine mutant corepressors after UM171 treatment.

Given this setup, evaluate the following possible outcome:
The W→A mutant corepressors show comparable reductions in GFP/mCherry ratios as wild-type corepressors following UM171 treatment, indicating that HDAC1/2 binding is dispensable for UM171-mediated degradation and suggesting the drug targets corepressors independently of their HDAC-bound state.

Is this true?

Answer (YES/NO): NO